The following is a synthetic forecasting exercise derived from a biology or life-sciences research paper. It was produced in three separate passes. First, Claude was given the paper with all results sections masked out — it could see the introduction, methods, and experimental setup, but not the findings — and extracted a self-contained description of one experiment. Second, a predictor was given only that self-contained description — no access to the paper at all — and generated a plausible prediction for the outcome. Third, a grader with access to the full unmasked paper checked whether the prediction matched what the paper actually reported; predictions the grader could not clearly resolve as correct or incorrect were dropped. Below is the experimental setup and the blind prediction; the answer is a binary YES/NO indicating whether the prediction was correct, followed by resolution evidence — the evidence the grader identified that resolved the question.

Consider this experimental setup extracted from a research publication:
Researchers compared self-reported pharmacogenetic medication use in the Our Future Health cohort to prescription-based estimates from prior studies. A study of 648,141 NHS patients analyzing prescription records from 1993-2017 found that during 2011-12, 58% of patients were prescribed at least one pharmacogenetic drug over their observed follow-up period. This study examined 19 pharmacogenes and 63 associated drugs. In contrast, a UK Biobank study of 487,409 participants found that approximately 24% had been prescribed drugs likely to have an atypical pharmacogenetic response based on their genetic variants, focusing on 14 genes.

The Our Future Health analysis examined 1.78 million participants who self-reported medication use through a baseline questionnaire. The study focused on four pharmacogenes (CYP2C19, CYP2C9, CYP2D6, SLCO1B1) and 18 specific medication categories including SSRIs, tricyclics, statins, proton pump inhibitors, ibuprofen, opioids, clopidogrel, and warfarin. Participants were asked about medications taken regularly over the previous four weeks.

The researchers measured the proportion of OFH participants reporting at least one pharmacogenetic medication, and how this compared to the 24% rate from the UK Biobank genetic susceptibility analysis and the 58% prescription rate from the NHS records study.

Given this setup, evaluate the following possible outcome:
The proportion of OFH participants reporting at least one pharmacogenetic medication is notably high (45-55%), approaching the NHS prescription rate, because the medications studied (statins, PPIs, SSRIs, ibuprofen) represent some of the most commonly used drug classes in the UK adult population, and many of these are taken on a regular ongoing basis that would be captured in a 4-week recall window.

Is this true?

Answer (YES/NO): NO